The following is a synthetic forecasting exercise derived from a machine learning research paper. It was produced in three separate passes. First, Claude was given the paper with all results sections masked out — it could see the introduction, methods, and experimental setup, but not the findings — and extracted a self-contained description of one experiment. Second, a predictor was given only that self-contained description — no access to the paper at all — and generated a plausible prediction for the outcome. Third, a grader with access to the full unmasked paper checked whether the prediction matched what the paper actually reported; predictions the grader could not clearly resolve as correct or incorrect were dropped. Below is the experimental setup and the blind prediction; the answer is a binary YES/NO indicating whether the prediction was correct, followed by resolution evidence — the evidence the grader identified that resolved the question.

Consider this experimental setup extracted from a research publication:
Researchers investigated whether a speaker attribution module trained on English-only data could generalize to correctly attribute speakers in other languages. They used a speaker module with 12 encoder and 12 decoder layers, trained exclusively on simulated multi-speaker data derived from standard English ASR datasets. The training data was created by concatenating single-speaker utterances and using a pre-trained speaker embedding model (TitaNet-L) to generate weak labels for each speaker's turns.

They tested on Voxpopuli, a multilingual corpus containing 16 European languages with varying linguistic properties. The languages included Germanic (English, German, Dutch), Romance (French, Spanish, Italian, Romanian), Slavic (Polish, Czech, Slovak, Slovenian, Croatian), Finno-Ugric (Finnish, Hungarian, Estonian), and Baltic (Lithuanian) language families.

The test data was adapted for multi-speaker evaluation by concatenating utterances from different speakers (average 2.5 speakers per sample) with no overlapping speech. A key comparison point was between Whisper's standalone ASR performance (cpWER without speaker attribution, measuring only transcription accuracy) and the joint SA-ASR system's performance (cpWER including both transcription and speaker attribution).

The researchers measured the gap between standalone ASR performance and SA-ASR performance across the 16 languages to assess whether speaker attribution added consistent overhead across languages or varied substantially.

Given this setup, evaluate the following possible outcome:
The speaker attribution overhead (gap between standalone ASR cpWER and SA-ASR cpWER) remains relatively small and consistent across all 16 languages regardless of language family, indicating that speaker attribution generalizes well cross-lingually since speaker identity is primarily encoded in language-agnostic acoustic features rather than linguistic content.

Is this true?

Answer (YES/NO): NO